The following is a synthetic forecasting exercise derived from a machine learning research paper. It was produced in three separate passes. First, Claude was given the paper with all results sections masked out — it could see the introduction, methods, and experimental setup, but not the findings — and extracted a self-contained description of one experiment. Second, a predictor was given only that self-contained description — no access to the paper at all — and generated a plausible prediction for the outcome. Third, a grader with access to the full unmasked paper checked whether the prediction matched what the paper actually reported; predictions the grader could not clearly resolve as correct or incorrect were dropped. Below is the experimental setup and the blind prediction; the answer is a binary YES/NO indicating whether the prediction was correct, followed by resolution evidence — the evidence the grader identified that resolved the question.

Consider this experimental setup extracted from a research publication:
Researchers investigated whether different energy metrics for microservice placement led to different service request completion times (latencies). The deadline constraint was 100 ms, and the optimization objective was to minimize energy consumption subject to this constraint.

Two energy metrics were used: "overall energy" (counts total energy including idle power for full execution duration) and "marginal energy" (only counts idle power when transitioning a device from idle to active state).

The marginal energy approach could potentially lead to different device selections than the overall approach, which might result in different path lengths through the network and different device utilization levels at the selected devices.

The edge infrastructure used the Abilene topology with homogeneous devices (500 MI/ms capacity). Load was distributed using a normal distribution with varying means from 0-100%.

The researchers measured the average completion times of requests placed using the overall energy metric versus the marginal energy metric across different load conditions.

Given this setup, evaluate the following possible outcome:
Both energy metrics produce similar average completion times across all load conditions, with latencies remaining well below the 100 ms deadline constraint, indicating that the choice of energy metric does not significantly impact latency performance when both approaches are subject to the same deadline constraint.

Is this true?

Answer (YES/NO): NO